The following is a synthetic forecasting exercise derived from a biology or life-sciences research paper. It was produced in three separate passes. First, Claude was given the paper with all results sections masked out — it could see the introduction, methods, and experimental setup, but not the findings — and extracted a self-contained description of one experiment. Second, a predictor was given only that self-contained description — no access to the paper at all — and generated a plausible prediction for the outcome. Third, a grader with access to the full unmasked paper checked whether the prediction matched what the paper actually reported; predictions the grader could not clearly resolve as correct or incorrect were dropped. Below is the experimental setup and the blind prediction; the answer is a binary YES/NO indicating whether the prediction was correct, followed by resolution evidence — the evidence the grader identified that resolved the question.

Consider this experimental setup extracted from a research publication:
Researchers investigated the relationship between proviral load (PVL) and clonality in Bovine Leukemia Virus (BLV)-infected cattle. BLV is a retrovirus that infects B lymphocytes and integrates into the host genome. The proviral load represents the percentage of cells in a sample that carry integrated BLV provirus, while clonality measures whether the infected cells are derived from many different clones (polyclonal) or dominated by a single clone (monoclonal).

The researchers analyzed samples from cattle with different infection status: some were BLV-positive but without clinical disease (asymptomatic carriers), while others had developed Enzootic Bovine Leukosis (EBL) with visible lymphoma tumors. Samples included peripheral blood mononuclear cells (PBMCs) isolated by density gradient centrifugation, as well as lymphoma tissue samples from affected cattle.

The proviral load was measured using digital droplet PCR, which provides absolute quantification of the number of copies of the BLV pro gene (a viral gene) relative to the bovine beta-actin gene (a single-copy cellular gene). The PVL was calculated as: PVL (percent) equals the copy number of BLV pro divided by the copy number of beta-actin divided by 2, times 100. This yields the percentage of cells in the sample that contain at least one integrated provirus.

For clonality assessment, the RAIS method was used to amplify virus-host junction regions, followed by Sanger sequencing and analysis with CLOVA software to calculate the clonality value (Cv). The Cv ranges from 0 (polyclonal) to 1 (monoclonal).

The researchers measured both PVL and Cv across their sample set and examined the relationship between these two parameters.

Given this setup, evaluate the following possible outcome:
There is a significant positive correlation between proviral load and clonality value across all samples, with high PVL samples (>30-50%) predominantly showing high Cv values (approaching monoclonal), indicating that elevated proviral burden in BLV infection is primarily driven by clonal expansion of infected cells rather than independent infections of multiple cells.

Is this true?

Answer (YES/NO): NO